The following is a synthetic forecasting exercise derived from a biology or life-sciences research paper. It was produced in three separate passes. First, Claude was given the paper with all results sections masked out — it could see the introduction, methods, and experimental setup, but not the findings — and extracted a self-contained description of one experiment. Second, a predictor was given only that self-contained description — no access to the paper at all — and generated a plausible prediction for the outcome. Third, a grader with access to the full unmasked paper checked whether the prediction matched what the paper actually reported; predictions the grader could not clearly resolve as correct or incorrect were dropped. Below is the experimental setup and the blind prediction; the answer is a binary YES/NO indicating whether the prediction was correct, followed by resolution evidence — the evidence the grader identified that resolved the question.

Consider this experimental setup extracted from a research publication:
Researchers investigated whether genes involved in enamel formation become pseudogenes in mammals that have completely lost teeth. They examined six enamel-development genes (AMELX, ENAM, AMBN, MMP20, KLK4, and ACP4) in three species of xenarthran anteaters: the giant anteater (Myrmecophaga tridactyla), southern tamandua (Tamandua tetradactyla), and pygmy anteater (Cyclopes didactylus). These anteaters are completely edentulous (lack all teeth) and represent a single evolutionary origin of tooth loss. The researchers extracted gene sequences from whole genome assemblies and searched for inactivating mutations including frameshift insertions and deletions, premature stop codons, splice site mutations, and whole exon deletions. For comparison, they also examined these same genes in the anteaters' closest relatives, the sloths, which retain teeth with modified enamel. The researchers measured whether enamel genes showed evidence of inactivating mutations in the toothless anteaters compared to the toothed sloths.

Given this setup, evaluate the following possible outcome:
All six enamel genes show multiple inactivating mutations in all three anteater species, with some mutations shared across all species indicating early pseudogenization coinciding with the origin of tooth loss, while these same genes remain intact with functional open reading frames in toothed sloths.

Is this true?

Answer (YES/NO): NO